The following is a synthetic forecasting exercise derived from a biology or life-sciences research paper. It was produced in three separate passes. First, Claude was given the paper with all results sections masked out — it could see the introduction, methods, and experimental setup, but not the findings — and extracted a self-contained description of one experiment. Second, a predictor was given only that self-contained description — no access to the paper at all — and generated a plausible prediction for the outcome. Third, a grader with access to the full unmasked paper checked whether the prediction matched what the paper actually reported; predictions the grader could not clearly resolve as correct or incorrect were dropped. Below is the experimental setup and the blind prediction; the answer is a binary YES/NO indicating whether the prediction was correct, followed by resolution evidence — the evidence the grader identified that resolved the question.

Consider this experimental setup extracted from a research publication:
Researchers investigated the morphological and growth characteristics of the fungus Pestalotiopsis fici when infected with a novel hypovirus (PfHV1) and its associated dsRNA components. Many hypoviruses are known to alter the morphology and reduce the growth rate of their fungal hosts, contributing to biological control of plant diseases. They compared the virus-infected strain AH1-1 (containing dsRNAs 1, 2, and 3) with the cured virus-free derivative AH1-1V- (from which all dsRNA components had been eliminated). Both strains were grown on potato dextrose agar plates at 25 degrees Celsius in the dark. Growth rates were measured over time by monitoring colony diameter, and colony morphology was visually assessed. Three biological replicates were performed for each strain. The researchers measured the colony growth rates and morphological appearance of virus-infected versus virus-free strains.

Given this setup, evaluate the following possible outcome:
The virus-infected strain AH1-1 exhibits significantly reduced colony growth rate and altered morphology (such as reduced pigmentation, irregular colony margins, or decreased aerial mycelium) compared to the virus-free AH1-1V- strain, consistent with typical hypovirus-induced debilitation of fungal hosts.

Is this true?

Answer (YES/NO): NO